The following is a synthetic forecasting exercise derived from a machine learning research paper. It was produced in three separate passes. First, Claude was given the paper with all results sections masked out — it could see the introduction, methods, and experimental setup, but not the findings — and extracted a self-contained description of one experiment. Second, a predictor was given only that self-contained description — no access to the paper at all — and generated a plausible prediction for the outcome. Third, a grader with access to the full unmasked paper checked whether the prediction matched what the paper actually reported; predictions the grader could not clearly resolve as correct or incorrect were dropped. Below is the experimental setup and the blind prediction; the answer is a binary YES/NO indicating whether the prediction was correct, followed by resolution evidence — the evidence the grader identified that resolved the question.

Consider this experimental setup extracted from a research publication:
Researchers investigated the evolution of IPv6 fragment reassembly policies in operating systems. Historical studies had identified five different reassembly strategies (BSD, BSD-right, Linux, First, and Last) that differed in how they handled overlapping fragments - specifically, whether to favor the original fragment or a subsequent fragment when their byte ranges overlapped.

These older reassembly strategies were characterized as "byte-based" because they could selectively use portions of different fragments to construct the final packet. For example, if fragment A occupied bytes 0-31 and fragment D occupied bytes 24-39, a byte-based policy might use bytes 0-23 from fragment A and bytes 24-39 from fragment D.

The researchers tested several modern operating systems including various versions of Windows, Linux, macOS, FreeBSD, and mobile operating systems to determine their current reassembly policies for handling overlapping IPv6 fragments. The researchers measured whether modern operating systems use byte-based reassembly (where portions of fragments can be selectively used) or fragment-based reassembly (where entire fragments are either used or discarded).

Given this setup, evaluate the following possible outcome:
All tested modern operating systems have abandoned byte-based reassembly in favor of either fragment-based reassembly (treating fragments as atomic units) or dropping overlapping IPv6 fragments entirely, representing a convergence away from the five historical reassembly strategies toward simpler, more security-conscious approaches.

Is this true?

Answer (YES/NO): NO